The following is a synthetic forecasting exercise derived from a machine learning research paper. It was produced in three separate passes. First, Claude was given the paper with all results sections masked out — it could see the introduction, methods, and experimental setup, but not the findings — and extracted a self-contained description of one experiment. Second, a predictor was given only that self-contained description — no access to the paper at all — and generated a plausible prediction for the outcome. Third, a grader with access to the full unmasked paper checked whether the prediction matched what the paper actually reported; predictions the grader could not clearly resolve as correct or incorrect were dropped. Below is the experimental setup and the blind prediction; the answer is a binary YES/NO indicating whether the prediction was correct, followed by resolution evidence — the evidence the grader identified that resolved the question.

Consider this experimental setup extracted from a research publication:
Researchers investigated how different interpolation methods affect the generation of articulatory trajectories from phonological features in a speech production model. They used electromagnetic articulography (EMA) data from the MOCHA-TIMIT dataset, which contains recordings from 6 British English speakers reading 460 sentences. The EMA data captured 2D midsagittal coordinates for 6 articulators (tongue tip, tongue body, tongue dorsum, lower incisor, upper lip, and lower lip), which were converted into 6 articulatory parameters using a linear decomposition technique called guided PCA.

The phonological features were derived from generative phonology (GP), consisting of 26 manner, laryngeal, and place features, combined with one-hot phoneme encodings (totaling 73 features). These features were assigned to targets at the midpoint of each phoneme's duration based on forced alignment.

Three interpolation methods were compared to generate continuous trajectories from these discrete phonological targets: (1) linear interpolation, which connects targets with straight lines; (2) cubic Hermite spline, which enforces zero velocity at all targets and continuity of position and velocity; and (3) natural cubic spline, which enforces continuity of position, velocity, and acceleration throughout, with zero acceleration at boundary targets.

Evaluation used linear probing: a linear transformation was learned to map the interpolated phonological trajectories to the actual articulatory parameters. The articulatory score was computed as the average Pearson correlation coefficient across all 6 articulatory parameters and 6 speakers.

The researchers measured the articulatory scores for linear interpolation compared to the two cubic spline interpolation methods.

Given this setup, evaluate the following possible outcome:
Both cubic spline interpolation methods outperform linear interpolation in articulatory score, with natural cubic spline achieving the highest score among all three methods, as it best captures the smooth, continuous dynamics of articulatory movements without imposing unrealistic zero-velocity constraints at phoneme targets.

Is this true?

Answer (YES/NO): NO